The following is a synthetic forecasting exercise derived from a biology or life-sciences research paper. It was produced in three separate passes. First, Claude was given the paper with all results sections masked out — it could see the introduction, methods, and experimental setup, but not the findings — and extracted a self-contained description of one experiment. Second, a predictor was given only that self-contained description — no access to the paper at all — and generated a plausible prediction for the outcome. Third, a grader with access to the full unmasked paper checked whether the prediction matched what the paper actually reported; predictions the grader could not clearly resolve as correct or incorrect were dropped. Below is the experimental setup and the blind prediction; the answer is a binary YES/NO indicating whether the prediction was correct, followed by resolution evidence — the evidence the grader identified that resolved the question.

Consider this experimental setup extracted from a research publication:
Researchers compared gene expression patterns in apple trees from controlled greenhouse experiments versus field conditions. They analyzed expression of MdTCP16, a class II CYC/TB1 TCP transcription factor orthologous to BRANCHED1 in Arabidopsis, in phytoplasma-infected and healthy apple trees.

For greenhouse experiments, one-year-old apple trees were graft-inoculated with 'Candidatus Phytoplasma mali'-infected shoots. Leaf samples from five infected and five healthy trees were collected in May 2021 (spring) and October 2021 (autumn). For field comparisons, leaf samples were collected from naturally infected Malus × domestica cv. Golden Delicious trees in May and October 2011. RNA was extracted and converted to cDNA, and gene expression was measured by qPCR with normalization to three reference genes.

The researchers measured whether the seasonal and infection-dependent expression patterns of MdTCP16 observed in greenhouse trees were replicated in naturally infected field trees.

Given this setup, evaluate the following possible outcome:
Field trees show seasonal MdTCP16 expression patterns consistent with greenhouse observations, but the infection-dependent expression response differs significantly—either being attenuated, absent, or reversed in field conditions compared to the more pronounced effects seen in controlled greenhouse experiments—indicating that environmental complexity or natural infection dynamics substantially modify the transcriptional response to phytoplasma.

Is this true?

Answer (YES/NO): NO